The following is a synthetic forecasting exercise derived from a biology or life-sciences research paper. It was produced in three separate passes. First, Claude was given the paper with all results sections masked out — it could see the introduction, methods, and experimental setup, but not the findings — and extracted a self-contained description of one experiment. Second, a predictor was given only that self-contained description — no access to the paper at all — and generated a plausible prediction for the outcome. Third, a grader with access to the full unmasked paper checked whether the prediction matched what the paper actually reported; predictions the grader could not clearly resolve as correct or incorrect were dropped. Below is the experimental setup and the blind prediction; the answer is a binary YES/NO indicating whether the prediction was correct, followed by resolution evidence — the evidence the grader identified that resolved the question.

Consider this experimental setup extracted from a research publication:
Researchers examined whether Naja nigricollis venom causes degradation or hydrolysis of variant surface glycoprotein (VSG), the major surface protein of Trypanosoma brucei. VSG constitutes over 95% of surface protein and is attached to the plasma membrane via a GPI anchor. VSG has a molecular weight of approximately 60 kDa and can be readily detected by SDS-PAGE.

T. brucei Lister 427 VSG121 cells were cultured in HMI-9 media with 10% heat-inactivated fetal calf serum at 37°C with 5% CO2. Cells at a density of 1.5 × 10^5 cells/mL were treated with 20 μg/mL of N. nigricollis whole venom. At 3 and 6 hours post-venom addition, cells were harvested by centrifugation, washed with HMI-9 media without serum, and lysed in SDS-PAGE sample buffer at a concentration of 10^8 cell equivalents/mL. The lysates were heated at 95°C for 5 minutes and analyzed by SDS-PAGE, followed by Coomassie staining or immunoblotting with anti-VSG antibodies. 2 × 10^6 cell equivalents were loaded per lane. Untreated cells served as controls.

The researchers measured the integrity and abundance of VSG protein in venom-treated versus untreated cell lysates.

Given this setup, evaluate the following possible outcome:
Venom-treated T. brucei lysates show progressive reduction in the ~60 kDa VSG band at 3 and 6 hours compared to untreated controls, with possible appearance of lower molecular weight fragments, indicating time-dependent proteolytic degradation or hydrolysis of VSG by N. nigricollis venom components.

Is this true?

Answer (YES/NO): NO